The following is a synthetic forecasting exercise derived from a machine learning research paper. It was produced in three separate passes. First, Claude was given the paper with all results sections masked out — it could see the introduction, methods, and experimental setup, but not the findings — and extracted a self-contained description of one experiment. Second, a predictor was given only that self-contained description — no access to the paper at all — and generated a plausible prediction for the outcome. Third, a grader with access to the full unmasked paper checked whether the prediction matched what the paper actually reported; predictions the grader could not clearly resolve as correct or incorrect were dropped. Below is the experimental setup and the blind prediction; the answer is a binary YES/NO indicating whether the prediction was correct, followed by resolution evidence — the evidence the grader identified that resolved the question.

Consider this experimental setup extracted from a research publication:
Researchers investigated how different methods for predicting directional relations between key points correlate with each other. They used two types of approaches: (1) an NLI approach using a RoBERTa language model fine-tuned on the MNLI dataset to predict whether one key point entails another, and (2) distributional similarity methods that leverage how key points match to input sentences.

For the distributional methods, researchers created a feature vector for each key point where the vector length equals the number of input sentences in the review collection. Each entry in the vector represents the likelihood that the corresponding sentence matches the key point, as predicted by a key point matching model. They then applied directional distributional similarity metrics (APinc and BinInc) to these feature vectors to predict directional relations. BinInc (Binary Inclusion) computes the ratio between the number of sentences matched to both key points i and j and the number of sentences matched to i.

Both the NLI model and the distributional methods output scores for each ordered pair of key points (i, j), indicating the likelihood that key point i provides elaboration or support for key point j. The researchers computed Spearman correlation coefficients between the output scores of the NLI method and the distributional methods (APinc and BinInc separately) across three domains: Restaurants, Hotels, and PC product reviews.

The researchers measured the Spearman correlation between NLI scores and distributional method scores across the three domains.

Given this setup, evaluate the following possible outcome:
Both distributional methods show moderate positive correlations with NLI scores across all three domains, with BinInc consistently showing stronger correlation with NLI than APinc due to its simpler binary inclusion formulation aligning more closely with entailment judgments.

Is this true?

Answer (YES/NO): NO